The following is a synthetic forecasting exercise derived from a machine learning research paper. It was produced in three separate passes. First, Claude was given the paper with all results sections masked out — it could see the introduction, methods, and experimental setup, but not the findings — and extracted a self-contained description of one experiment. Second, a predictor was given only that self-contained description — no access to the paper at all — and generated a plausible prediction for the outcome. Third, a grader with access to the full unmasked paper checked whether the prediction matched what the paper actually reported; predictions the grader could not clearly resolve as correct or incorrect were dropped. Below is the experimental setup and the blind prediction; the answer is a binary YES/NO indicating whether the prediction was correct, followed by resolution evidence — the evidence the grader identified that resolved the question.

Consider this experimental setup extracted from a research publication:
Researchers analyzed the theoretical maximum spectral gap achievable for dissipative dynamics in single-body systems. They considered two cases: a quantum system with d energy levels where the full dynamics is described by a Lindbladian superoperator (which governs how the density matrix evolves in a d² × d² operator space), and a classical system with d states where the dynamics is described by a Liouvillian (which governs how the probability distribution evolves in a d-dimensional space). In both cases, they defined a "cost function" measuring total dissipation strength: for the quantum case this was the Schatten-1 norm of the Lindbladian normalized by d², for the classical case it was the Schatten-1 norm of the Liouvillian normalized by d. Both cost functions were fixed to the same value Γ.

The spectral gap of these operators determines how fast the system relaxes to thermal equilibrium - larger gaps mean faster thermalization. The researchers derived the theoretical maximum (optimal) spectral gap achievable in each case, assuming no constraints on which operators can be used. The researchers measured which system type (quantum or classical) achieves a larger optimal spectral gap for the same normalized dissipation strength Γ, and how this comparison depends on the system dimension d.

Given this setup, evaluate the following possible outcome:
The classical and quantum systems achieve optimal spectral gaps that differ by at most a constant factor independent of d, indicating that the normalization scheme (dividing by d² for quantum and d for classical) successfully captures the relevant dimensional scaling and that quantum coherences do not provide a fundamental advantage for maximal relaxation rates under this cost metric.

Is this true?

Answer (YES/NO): YES